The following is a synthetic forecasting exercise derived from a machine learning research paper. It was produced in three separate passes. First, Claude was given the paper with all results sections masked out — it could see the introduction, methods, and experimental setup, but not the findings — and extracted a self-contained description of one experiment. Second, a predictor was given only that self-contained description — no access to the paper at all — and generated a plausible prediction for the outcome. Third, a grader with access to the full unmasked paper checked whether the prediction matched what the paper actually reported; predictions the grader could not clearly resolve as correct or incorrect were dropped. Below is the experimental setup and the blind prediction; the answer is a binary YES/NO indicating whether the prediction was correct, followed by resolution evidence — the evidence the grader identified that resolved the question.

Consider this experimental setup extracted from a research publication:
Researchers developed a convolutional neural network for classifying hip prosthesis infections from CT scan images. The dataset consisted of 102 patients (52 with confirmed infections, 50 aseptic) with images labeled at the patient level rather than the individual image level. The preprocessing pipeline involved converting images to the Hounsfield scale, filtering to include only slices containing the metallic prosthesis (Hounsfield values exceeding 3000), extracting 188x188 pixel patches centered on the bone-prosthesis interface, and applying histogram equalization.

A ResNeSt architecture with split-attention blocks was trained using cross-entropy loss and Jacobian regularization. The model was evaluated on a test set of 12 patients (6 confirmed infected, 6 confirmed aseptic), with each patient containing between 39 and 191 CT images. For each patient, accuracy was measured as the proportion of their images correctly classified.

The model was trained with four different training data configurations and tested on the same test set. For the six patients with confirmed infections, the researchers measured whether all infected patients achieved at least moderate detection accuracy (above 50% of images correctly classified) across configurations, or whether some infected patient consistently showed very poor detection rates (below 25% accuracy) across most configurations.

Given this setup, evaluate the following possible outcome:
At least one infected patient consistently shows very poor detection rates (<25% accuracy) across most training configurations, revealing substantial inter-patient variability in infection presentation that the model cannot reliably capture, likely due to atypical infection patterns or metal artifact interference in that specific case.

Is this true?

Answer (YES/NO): YES